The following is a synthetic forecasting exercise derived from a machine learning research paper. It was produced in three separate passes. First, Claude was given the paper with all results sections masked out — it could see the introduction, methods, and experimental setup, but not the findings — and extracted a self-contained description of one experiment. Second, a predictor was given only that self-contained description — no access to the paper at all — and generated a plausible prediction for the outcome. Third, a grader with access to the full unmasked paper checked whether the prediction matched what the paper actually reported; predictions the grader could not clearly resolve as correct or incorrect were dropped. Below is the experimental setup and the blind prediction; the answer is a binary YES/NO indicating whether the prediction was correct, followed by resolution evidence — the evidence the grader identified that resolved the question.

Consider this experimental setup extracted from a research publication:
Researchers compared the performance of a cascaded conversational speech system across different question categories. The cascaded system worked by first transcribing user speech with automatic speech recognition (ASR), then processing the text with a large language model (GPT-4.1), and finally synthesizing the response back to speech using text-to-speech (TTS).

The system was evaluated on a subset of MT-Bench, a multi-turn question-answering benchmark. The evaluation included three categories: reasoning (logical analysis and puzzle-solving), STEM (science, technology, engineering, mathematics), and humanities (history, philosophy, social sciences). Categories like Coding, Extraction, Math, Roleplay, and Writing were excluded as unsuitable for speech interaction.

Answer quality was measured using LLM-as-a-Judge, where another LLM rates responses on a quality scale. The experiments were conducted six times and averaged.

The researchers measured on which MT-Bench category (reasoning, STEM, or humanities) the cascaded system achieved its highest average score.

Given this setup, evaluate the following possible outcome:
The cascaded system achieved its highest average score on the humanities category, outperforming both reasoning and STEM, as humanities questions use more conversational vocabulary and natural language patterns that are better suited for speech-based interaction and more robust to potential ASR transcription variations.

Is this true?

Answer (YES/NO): NO